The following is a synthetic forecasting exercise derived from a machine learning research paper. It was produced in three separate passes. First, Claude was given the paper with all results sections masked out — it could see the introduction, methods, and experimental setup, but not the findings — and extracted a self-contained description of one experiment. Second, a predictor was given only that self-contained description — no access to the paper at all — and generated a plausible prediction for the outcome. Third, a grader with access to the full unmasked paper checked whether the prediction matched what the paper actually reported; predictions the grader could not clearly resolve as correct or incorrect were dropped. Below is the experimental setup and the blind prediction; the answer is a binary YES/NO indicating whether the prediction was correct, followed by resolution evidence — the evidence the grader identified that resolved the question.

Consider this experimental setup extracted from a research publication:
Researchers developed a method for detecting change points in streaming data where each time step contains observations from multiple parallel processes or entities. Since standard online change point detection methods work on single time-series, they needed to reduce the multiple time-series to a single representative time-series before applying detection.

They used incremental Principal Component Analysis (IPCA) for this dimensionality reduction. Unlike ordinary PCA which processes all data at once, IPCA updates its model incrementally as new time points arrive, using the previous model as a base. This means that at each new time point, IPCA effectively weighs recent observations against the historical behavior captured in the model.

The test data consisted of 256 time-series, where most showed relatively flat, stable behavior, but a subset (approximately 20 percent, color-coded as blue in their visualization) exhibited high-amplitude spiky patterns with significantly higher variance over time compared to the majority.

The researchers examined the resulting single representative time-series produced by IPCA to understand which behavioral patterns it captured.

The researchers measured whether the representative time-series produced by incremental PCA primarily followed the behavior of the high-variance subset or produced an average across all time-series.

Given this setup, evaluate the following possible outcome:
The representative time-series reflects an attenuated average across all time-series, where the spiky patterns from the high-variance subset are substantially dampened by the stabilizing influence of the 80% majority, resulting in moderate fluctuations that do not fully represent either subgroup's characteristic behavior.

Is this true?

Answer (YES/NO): NO